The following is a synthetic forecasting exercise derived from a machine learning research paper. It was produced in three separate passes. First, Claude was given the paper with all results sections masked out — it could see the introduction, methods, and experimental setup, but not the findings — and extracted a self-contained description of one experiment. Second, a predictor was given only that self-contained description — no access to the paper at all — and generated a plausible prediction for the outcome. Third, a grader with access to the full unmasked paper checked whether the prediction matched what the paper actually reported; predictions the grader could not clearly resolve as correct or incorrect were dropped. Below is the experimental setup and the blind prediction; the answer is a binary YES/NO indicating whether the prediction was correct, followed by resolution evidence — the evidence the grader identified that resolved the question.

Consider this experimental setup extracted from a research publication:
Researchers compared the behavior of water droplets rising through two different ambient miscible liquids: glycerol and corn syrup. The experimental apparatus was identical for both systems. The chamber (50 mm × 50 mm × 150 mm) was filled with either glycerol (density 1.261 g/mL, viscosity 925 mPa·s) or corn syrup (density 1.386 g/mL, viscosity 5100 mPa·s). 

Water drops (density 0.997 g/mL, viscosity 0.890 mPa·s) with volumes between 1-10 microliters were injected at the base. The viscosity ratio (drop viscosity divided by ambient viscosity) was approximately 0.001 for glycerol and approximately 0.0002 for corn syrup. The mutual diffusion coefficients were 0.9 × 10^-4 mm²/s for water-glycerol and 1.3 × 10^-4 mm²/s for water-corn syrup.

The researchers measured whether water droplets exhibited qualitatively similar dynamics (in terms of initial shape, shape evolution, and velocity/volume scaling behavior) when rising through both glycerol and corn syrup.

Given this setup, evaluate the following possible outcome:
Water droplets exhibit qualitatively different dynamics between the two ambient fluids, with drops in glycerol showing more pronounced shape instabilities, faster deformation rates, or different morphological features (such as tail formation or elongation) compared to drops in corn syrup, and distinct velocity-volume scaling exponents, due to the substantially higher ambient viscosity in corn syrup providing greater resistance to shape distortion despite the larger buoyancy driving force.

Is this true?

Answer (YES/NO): NO